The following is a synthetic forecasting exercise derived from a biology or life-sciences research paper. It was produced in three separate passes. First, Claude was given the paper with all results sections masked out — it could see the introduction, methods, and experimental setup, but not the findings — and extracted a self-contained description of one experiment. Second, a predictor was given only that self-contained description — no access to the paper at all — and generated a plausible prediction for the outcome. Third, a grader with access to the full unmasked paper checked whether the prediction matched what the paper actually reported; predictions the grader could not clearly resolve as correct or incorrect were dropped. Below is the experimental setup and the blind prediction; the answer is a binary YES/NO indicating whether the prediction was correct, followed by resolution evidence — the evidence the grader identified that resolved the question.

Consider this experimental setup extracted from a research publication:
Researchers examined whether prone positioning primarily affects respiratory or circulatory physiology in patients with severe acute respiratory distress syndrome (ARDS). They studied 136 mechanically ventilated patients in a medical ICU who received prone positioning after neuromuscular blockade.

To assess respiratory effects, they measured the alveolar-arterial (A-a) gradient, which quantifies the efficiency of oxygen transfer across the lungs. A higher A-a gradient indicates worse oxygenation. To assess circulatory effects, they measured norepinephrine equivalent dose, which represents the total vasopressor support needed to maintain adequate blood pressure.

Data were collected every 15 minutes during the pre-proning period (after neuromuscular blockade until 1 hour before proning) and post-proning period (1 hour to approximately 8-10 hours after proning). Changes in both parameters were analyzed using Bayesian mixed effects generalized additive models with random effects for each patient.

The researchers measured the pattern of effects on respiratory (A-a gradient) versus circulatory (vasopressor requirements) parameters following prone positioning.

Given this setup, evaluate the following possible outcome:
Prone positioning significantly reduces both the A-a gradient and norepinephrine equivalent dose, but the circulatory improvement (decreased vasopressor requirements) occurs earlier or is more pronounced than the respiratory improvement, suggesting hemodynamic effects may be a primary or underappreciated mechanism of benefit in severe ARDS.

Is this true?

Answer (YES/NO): NO